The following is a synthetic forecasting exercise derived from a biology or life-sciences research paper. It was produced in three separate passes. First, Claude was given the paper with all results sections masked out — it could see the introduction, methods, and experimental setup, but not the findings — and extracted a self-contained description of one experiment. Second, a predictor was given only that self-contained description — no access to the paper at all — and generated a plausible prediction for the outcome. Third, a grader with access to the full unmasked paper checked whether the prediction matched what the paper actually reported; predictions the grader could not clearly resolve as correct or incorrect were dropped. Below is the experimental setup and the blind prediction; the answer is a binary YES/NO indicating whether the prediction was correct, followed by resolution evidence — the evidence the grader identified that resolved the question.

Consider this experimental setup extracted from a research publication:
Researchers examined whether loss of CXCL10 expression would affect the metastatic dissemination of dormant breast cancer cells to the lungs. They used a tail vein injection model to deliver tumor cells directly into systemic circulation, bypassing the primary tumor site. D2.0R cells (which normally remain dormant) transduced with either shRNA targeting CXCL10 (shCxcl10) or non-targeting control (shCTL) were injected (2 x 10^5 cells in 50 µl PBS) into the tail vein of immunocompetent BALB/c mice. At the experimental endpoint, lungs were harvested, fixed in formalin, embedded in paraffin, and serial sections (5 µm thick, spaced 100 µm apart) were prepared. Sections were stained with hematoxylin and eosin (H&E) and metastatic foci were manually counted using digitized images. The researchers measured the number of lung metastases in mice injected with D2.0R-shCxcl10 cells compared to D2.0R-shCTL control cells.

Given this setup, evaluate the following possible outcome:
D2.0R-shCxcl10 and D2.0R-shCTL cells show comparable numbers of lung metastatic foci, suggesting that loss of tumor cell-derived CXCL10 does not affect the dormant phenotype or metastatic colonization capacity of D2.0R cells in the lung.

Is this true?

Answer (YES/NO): NO